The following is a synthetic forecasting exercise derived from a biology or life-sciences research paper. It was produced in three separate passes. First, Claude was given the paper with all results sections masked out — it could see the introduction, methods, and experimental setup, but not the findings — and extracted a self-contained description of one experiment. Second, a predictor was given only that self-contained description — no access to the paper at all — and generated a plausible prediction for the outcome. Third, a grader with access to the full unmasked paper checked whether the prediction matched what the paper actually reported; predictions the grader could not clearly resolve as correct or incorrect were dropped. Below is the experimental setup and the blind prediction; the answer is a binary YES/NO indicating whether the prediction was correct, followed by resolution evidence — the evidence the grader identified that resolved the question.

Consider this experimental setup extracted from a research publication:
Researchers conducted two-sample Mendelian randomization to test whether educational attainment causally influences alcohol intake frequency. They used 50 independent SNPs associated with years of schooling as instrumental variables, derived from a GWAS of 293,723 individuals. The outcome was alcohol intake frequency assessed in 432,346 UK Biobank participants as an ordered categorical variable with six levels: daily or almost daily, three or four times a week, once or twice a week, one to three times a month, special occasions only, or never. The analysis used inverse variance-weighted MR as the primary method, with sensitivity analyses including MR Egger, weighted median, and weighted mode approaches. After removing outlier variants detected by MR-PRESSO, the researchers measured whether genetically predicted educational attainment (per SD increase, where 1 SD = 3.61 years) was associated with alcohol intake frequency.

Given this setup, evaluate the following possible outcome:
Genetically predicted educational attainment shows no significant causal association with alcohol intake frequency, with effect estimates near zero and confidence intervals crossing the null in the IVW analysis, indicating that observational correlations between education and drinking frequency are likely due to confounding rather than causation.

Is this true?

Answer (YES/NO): NO